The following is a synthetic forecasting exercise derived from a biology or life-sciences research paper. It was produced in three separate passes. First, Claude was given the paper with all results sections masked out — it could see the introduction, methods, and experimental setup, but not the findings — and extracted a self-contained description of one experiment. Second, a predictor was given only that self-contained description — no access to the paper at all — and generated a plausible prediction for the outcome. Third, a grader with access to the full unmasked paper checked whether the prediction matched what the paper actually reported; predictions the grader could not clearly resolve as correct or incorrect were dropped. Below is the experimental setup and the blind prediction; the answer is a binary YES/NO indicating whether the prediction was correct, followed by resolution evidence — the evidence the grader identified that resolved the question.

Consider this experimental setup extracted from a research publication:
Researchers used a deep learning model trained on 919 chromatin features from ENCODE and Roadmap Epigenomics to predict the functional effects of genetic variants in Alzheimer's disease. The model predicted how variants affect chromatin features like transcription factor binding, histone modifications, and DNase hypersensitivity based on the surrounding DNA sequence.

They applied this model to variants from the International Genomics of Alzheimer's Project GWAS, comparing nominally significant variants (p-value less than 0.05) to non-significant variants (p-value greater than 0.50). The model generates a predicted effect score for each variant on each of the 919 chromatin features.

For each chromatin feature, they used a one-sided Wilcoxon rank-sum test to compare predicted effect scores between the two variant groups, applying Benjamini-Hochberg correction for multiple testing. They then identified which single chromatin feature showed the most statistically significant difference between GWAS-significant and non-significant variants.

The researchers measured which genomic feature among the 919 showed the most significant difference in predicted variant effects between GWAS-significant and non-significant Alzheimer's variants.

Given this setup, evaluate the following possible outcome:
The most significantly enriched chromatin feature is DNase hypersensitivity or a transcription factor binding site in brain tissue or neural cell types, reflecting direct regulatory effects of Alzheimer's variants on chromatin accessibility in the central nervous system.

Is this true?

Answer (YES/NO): NO